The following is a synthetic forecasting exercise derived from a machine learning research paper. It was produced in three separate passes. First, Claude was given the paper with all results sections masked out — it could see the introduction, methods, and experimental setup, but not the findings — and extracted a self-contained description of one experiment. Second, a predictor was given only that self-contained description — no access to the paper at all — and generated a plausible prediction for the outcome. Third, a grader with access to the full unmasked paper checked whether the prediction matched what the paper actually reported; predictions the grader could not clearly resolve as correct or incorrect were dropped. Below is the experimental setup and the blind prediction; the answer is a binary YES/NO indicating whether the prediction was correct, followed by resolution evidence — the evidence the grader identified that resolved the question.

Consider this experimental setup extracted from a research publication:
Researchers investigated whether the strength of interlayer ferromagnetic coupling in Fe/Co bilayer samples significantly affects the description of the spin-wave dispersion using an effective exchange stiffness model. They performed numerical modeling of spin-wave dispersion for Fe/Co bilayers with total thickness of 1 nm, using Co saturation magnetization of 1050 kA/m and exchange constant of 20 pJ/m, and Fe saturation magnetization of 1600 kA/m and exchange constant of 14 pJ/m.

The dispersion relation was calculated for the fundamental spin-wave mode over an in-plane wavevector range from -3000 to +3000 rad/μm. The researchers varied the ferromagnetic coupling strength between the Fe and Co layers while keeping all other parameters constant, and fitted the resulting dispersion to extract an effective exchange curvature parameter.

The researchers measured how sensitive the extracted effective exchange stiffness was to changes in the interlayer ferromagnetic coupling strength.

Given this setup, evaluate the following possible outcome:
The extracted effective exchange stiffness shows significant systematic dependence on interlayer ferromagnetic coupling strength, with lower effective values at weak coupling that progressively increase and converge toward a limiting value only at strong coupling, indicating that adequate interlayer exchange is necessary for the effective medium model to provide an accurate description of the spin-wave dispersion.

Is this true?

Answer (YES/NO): NO